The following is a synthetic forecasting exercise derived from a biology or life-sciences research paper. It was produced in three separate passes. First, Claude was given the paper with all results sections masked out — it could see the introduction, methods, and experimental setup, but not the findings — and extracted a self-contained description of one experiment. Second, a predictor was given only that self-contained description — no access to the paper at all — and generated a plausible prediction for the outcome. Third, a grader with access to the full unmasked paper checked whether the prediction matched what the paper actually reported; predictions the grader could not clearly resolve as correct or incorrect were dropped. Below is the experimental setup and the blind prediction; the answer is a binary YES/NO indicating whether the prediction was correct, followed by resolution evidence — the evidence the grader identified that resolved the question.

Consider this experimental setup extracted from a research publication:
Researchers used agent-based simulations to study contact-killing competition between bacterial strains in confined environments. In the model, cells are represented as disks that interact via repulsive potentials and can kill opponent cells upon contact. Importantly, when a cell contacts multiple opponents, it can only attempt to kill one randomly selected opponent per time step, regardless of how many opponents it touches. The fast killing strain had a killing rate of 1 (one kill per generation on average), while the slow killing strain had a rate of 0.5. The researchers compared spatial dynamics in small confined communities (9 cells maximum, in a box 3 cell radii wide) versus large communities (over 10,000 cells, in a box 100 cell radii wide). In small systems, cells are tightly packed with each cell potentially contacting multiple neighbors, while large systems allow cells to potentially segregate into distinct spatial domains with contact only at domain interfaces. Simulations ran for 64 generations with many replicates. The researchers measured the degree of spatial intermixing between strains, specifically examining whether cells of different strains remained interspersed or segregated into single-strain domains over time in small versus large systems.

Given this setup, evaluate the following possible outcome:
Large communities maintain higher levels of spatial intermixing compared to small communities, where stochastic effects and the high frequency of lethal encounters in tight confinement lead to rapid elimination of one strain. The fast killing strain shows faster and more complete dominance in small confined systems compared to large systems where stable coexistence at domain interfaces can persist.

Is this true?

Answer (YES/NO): NO